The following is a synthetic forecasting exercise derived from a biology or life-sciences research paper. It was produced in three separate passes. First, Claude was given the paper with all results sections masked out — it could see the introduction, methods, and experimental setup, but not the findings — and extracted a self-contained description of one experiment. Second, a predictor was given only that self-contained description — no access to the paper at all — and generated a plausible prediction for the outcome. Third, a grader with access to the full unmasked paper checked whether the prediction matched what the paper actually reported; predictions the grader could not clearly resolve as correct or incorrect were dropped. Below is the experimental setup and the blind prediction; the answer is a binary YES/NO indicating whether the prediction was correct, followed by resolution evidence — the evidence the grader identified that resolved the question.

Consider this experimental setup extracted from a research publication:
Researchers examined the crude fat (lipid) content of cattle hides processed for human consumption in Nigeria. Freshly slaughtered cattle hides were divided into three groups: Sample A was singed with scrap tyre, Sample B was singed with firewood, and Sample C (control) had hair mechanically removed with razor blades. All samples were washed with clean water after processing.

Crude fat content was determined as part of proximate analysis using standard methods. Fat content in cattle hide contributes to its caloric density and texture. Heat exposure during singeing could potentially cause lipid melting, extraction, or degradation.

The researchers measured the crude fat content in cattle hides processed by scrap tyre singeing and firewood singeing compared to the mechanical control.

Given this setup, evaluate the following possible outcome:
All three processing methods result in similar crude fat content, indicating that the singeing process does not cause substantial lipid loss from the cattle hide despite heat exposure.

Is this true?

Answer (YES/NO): NO